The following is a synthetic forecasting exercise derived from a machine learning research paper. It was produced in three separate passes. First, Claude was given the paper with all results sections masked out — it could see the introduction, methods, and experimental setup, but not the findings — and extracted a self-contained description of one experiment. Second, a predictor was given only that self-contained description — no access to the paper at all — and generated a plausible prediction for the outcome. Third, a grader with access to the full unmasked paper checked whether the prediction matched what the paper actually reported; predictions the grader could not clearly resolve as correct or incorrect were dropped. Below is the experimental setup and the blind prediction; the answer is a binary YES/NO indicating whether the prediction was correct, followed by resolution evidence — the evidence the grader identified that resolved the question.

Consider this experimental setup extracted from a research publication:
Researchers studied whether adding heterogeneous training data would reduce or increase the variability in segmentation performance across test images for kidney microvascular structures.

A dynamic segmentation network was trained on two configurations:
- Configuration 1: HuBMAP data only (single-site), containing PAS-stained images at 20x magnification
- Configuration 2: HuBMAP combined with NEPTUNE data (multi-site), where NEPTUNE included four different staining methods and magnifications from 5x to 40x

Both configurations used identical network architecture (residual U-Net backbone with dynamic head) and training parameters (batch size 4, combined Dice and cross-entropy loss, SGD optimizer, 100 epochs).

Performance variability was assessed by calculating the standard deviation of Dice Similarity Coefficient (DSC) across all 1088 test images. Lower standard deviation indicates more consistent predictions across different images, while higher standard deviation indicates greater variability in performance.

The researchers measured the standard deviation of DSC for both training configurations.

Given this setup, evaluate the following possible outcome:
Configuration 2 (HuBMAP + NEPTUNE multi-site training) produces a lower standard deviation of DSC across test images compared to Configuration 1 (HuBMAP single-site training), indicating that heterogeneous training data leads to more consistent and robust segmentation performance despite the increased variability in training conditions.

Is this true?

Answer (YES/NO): YES